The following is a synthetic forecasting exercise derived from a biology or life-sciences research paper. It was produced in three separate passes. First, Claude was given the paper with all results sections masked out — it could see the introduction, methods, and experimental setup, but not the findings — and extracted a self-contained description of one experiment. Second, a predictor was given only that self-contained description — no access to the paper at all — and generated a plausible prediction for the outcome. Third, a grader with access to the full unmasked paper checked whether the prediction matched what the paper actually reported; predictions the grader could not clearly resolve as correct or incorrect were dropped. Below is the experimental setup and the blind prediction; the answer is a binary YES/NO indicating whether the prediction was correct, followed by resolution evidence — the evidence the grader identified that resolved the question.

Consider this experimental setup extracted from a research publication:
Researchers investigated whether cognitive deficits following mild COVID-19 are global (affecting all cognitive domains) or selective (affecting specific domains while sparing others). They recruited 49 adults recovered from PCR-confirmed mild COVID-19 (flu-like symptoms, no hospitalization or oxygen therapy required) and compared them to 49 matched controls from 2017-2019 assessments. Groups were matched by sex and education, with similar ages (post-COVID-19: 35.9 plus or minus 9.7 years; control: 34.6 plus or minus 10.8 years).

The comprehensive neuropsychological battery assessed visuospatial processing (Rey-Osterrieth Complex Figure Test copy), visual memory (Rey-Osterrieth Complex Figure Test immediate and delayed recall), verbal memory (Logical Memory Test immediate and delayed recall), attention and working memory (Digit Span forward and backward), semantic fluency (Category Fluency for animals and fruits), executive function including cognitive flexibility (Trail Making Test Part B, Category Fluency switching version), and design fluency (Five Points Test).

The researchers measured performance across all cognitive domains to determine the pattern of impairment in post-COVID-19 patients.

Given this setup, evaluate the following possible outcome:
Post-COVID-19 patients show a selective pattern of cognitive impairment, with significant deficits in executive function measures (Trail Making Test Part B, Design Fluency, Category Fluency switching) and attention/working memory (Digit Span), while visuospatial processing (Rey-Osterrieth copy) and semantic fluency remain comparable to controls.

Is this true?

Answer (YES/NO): NO